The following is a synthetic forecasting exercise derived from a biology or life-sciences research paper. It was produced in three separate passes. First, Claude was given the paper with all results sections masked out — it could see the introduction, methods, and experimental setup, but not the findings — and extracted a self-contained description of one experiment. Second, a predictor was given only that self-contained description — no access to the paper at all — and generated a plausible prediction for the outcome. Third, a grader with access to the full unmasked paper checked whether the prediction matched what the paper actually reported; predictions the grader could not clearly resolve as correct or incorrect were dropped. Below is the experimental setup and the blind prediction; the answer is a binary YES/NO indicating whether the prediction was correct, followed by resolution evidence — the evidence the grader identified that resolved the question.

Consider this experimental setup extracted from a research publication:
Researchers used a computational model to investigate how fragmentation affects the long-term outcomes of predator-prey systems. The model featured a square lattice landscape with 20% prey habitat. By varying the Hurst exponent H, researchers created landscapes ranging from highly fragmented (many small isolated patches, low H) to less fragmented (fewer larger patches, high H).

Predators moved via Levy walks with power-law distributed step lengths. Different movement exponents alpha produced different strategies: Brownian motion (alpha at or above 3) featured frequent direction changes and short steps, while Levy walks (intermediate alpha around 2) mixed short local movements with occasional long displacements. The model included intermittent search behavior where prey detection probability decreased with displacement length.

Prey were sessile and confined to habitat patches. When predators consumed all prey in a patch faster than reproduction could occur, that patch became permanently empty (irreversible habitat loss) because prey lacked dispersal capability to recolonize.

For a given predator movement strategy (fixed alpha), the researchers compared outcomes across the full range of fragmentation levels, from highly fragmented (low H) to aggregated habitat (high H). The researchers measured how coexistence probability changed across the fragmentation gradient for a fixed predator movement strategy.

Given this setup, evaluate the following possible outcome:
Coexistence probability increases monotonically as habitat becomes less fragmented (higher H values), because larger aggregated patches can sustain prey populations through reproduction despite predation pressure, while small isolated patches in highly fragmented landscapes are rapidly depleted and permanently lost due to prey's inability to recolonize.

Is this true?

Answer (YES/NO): NO